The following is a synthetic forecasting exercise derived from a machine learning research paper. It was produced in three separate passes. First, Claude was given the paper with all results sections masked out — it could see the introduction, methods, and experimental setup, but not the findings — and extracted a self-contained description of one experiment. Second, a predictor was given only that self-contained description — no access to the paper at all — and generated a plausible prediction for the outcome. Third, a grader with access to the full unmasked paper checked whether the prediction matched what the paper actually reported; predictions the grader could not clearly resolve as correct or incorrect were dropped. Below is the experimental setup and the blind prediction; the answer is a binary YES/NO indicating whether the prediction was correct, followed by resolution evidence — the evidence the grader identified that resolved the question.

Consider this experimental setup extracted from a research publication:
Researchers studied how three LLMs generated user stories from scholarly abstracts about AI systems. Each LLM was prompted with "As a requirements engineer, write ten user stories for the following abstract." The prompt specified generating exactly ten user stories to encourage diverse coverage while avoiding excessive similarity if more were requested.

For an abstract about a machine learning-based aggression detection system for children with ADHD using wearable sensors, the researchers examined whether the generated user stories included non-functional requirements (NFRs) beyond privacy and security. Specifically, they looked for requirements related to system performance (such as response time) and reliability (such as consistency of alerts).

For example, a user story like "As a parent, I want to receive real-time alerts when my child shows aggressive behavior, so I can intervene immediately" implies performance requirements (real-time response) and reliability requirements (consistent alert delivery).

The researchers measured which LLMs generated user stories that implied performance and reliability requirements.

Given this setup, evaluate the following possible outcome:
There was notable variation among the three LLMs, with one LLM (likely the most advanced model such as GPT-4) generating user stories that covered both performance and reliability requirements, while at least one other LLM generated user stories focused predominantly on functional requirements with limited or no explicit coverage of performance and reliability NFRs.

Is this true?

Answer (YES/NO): NO